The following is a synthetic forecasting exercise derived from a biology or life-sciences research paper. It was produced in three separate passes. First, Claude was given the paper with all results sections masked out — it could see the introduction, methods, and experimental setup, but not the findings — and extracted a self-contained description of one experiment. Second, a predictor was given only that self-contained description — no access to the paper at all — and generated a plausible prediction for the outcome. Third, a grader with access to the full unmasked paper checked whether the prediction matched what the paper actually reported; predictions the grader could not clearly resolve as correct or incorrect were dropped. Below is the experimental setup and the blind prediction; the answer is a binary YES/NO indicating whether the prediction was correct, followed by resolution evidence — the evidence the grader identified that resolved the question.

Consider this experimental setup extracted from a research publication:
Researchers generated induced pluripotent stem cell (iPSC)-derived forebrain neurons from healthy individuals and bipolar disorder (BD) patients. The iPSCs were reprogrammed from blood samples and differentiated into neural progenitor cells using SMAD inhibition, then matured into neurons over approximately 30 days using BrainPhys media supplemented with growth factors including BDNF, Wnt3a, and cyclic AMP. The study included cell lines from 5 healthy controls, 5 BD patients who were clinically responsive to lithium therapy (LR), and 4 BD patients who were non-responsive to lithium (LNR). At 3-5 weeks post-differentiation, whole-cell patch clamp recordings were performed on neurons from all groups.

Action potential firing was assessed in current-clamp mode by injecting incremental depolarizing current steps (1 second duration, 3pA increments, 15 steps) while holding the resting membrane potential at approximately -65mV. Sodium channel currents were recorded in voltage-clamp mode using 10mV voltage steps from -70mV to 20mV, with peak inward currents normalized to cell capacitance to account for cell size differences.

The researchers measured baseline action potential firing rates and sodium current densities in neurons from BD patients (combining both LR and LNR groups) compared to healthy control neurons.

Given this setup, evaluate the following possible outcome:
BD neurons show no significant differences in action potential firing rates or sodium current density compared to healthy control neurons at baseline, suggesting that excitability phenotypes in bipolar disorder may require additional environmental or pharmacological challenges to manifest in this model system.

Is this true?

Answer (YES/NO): NO